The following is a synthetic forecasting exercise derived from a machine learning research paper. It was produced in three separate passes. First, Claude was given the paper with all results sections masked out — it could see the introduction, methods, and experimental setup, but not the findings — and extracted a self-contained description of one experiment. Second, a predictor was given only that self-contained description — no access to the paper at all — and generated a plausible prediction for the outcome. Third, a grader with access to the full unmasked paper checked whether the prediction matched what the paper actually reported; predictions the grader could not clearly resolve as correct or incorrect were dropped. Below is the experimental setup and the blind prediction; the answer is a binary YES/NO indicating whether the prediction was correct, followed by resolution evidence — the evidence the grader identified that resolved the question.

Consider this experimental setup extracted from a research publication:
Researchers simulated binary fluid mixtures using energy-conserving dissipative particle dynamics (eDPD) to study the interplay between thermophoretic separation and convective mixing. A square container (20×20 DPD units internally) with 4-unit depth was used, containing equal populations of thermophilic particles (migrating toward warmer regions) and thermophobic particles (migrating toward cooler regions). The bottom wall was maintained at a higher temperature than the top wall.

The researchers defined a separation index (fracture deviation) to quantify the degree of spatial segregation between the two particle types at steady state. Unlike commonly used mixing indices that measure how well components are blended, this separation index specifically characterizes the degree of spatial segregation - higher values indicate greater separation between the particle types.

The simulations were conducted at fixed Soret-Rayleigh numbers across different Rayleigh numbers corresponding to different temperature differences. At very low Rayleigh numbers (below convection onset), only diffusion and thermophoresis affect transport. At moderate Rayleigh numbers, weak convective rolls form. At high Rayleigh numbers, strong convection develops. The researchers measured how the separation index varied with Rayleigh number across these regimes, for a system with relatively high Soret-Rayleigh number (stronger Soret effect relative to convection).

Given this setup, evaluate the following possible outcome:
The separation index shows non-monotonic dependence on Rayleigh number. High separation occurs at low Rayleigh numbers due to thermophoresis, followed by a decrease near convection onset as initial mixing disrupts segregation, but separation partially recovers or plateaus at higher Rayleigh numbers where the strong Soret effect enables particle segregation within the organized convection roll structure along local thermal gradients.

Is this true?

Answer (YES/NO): YES